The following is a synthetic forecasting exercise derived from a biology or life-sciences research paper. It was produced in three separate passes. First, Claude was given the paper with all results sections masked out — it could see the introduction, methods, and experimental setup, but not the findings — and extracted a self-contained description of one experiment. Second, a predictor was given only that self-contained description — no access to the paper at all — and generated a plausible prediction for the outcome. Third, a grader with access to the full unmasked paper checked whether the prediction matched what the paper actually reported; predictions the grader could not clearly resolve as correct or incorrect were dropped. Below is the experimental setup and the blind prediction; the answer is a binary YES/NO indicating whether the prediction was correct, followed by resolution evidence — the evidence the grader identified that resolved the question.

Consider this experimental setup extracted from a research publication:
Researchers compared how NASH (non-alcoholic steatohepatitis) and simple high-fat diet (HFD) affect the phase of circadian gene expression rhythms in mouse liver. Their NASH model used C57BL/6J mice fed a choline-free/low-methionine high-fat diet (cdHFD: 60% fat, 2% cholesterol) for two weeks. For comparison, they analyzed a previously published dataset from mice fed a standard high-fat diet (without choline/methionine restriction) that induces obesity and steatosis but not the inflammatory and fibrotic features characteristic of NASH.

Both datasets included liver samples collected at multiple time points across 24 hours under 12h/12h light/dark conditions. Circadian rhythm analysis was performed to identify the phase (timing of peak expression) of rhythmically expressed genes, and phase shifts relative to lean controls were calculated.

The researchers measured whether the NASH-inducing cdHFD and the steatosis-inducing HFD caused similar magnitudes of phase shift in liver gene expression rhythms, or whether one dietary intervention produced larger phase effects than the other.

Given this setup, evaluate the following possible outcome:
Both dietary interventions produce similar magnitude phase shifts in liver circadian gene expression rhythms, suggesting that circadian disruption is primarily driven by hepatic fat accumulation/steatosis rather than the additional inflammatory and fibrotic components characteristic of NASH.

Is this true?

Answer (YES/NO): NO